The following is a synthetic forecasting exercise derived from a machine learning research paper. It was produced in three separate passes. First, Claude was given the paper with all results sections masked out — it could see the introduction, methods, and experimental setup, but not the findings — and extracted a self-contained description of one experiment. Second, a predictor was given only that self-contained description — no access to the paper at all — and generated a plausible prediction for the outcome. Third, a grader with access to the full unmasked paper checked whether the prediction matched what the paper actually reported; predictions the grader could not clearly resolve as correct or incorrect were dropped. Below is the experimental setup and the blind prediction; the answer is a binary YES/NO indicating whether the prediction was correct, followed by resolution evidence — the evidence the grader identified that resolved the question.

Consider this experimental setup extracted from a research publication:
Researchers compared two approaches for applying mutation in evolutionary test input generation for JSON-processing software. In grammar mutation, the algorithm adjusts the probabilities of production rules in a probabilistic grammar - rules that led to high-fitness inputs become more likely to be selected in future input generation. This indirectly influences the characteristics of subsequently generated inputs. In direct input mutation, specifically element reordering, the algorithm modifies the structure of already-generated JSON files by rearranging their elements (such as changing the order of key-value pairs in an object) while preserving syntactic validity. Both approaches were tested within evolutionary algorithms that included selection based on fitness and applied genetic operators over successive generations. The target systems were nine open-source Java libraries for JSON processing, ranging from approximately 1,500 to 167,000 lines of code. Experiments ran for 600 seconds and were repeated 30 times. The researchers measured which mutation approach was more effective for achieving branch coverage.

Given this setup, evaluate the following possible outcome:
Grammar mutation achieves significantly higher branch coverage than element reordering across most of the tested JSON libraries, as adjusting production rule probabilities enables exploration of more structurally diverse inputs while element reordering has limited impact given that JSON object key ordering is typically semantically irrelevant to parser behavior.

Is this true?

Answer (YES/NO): NO